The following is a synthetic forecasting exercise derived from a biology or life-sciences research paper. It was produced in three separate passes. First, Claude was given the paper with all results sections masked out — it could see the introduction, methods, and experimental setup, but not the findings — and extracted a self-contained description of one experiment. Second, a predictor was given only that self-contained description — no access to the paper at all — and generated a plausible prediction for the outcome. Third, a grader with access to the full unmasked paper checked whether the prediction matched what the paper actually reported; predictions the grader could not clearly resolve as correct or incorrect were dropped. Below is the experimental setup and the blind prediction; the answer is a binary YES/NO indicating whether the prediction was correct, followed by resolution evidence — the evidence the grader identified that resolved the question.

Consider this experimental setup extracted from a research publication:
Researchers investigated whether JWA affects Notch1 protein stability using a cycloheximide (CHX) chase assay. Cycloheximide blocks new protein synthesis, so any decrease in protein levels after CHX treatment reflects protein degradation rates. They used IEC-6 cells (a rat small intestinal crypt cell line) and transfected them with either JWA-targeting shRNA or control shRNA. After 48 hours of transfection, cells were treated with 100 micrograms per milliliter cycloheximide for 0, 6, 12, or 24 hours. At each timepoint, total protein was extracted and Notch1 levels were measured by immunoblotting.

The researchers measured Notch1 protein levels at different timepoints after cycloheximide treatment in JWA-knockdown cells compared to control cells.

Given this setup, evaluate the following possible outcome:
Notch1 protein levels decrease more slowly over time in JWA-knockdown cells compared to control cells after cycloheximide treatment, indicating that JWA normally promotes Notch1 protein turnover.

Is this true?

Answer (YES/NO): NO